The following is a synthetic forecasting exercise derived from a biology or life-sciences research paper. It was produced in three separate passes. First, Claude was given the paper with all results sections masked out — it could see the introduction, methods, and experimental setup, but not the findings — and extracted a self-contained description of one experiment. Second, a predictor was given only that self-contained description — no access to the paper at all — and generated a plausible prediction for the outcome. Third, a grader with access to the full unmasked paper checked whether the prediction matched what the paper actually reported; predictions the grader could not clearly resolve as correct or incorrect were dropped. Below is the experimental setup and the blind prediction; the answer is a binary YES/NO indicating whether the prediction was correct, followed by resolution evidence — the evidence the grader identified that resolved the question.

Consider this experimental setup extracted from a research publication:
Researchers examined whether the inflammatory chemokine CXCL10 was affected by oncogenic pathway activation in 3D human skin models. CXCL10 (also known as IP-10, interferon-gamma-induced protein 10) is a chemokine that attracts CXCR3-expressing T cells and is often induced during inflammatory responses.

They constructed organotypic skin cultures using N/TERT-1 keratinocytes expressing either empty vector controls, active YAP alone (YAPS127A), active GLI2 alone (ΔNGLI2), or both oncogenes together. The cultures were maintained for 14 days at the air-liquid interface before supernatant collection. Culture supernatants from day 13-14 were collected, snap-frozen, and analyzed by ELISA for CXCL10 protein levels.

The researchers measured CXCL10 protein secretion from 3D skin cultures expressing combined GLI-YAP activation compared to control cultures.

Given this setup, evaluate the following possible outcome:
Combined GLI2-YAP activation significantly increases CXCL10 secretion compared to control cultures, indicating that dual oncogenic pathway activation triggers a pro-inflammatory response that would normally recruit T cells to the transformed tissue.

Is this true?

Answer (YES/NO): NO